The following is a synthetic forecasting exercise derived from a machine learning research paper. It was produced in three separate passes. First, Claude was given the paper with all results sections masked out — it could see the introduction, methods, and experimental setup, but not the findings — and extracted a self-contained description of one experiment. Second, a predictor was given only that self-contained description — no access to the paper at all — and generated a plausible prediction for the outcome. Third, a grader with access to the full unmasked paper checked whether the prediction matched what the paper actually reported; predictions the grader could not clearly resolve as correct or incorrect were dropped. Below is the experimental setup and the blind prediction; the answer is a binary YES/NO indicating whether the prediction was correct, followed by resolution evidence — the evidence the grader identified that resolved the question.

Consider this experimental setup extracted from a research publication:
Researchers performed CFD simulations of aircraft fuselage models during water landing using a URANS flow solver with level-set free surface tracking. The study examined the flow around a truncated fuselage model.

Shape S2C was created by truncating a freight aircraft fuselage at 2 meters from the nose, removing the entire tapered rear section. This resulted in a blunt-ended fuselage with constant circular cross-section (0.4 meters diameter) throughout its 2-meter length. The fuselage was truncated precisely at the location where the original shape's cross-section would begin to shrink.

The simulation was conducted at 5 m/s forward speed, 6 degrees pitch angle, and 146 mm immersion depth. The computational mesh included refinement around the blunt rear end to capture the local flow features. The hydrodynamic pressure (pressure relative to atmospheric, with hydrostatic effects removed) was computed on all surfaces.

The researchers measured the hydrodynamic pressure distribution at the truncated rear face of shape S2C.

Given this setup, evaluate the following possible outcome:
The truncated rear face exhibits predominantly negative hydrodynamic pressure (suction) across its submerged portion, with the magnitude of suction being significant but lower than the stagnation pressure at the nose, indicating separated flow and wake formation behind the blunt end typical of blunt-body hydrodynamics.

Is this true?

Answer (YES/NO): NO